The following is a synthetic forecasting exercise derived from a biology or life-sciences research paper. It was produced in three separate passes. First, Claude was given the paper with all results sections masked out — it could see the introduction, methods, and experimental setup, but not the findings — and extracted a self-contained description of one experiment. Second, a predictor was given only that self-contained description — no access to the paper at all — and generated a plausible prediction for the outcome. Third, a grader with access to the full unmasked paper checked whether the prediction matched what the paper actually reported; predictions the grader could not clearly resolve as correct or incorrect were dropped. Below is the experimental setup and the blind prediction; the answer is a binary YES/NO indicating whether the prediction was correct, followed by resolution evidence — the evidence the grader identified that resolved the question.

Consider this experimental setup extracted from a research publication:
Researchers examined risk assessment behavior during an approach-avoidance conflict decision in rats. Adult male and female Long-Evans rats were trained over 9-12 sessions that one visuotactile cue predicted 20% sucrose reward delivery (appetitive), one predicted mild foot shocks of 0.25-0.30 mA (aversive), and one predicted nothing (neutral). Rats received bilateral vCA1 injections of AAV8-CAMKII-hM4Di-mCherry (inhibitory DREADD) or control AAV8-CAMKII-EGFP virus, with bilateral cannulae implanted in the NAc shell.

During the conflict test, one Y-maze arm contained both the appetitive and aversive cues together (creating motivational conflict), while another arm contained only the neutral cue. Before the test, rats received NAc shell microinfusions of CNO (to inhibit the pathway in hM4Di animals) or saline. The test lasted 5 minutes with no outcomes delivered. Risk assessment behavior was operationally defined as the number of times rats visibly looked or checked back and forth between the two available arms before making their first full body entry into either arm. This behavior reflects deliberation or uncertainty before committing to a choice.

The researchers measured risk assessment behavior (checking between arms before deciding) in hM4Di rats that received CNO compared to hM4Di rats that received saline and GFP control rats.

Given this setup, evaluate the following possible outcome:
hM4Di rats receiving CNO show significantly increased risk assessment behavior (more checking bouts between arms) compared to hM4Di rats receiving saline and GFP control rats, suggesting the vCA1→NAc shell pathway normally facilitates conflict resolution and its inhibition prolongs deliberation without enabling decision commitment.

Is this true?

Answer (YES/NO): YES